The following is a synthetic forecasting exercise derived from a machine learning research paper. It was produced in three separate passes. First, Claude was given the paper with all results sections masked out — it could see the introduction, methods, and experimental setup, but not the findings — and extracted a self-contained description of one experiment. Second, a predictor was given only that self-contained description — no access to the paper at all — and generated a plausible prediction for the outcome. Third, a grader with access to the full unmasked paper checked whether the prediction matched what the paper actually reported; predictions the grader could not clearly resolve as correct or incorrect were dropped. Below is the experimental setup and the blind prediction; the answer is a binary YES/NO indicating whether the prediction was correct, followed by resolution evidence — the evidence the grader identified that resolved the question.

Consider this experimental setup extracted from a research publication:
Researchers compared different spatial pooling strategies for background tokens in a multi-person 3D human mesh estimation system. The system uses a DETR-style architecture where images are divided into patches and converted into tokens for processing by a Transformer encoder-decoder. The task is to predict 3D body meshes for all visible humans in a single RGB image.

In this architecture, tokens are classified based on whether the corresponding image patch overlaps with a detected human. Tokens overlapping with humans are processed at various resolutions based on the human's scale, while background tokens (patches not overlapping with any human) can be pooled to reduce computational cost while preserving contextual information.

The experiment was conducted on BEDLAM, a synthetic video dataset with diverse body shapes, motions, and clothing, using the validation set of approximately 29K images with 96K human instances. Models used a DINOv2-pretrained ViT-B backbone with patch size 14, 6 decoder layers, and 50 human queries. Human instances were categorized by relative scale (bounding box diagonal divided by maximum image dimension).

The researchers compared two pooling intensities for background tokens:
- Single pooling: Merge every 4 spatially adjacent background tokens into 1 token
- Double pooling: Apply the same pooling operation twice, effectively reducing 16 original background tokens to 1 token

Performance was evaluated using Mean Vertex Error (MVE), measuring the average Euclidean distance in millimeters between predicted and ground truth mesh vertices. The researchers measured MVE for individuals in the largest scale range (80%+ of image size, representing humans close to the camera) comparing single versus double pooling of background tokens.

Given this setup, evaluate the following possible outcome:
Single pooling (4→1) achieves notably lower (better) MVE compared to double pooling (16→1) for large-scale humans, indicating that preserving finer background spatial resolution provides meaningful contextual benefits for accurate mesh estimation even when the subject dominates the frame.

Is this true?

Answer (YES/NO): YES